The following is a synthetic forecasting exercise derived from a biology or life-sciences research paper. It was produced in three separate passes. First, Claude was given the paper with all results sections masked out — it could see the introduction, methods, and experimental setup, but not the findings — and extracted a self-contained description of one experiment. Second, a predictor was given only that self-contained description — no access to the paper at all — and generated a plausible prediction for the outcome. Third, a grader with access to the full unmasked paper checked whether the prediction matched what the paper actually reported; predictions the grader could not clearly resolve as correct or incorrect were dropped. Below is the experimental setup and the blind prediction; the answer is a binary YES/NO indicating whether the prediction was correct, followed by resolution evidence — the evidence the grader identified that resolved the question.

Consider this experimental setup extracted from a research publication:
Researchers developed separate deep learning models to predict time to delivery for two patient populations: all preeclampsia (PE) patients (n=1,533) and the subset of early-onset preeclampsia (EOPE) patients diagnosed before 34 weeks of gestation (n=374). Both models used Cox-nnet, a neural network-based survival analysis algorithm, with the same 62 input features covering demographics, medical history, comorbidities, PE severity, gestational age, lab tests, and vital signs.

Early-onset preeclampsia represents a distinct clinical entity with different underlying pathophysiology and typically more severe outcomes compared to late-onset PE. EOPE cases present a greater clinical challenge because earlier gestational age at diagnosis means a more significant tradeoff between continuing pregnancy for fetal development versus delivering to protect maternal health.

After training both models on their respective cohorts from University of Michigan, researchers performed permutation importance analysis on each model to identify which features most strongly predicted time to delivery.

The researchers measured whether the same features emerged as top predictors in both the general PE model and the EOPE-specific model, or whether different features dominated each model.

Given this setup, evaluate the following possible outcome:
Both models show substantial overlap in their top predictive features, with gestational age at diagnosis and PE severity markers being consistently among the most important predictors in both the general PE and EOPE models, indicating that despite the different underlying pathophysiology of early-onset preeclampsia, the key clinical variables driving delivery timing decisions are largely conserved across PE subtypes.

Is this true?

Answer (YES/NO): YES